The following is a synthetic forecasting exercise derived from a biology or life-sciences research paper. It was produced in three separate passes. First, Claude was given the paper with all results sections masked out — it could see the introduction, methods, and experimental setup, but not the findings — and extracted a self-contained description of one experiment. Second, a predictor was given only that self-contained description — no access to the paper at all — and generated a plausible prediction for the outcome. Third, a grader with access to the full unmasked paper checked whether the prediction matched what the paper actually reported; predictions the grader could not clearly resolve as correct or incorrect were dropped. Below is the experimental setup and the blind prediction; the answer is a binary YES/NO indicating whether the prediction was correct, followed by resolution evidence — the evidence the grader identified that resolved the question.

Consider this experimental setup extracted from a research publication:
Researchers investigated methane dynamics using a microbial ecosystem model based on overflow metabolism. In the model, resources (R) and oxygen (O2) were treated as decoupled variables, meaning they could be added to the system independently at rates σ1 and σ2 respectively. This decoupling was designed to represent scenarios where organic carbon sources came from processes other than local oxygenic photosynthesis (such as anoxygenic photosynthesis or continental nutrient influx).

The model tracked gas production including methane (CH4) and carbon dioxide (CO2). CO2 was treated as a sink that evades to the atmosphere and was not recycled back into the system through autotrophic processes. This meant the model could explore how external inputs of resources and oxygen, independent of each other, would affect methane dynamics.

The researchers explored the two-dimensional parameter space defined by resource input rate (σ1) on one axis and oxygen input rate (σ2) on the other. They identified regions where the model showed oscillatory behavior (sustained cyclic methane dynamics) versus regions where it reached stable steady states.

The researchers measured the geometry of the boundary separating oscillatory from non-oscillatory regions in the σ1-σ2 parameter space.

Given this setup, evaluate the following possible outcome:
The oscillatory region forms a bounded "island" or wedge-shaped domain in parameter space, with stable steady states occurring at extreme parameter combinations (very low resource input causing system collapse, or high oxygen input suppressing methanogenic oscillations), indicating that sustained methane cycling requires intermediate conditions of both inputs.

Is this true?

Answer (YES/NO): NO